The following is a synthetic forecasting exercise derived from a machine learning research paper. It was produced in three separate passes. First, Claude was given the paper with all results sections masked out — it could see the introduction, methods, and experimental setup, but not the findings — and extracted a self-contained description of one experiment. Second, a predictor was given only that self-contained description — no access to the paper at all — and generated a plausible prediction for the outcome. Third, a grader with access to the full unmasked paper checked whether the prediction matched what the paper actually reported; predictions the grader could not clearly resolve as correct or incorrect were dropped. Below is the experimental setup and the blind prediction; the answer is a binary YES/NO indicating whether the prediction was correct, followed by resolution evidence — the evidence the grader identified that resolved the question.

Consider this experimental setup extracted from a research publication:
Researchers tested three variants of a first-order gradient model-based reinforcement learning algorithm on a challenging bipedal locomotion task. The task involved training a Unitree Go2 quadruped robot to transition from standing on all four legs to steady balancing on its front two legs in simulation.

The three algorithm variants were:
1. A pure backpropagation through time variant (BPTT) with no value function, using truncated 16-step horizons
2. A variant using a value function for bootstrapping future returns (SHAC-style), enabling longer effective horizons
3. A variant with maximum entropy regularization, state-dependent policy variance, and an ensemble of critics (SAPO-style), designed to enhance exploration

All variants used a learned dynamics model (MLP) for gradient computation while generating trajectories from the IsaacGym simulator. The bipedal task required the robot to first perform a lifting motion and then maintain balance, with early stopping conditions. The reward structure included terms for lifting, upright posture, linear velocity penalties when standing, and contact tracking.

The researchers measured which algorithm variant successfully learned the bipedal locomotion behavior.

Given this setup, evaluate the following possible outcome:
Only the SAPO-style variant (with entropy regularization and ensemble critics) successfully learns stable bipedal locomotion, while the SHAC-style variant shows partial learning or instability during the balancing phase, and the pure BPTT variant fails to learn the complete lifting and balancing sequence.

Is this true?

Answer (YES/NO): NO